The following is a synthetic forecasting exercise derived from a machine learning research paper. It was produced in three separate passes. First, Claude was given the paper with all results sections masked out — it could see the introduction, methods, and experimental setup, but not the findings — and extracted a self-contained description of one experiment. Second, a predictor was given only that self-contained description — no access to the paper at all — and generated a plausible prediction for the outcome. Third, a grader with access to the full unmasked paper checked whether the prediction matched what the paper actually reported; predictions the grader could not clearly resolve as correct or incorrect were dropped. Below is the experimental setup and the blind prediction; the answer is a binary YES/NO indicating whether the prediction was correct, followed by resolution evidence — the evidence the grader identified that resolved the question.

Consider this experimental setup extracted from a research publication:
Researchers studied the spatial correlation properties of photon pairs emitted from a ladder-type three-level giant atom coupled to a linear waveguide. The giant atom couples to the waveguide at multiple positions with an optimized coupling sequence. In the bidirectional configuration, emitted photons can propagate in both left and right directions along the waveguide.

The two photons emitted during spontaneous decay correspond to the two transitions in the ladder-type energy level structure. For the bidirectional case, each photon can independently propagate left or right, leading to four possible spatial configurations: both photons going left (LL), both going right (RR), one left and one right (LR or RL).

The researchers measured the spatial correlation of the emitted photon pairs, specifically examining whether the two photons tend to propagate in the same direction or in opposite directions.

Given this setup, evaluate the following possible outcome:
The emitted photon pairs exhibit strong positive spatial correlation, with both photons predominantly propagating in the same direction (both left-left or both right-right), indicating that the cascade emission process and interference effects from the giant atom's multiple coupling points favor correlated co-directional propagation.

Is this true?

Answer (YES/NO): NO